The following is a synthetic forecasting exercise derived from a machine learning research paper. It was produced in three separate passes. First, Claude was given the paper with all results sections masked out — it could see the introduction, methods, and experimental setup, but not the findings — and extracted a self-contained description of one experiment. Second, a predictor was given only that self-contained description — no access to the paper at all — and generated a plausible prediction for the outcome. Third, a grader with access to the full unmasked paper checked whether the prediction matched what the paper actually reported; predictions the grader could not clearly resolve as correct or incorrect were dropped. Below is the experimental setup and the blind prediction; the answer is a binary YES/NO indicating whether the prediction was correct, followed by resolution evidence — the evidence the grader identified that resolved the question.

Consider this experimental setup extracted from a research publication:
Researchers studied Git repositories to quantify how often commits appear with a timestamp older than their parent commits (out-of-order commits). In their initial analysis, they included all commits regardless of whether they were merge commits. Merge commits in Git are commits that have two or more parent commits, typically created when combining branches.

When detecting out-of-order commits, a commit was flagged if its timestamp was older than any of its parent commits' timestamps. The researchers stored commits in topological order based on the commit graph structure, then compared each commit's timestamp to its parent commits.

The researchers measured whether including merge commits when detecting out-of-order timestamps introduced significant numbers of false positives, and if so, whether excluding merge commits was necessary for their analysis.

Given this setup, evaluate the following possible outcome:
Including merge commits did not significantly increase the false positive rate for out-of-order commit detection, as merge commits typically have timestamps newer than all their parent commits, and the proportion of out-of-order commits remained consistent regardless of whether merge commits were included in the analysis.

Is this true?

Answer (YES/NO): NO